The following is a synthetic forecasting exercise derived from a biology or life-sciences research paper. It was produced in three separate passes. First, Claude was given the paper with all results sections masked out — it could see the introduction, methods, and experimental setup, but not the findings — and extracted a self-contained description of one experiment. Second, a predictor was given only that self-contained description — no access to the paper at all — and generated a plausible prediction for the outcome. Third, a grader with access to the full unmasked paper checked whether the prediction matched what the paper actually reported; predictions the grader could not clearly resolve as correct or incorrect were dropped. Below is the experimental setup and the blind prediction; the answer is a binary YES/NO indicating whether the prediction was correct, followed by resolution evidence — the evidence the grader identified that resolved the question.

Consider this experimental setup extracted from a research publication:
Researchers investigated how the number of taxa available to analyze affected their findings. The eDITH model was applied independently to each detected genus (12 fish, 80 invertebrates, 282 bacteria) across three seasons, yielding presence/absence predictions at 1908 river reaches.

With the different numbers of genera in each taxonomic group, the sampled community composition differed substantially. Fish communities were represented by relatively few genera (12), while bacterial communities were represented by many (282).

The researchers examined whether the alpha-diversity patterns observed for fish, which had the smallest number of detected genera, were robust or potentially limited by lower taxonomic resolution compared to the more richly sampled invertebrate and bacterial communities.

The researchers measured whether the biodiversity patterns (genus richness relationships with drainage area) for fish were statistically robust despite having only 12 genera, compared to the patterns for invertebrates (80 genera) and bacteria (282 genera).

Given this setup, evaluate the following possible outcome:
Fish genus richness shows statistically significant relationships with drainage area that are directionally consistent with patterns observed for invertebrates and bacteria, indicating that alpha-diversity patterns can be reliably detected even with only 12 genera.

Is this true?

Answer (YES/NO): NO